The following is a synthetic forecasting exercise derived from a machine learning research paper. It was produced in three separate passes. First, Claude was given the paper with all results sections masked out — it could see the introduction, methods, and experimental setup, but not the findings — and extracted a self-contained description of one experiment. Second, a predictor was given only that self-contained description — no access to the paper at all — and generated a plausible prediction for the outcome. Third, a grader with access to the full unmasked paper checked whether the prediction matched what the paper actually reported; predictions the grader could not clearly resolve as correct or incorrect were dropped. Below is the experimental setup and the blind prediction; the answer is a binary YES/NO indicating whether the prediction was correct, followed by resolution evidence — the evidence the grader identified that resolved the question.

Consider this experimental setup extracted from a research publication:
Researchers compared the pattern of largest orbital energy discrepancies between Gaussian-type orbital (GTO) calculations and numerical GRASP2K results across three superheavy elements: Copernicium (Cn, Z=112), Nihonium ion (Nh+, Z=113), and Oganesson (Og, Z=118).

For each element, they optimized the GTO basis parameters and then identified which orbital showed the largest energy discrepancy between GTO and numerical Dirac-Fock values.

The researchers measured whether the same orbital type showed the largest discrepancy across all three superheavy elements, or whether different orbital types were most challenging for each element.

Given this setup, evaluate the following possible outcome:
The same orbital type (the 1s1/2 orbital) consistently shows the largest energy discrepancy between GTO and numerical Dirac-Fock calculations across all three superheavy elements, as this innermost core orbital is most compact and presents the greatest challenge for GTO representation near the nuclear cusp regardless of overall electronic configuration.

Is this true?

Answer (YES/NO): NO